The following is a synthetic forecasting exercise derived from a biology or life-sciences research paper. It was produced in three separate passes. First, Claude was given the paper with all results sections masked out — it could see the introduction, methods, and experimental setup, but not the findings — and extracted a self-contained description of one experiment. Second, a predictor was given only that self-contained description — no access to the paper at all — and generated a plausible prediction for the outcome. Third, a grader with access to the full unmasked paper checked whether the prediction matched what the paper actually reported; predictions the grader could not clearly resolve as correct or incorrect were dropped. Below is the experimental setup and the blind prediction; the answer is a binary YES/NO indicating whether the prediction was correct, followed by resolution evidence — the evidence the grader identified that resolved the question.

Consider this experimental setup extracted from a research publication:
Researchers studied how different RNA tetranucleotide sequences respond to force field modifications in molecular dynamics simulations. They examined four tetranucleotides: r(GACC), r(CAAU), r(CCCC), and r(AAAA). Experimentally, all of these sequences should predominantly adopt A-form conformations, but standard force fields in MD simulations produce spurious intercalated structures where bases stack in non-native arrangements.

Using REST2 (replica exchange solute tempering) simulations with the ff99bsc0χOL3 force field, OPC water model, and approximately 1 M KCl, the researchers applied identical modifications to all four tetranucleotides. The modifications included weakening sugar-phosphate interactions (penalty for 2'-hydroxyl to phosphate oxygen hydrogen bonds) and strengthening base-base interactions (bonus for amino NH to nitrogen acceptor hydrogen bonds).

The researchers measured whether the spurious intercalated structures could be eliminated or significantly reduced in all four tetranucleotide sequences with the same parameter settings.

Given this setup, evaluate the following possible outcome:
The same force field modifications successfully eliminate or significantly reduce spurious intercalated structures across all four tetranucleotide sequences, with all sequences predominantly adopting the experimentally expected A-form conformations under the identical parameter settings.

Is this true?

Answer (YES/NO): NO